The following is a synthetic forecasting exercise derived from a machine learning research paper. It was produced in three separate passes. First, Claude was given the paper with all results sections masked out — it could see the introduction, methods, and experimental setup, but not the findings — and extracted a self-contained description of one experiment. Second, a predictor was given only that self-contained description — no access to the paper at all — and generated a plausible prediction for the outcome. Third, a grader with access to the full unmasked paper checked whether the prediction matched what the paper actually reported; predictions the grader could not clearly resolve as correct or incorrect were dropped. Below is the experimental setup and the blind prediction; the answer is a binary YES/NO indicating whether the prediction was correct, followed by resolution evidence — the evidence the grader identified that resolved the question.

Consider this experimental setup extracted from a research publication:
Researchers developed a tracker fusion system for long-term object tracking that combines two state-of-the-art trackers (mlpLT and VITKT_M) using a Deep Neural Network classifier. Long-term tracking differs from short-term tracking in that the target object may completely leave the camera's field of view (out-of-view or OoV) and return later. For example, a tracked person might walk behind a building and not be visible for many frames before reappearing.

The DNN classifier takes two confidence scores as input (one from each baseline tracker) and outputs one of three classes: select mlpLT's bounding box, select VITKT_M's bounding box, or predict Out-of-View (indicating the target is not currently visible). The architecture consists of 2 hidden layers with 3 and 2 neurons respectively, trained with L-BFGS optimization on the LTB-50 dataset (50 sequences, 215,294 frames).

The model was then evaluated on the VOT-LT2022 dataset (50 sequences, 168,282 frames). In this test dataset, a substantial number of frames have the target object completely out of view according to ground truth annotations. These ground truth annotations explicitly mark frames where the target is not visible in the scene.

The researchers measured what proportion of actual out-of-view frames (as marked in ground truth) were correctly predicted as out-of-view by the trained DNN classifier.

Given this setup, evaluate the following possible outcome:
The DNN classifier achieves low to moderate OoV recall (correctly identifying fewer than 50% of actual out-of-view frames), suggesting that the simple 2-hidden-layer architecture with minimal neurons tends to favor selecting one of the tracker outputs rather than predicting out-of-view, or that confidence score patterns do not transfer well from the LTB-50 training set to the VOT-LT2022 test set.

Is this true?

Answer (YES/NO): NO